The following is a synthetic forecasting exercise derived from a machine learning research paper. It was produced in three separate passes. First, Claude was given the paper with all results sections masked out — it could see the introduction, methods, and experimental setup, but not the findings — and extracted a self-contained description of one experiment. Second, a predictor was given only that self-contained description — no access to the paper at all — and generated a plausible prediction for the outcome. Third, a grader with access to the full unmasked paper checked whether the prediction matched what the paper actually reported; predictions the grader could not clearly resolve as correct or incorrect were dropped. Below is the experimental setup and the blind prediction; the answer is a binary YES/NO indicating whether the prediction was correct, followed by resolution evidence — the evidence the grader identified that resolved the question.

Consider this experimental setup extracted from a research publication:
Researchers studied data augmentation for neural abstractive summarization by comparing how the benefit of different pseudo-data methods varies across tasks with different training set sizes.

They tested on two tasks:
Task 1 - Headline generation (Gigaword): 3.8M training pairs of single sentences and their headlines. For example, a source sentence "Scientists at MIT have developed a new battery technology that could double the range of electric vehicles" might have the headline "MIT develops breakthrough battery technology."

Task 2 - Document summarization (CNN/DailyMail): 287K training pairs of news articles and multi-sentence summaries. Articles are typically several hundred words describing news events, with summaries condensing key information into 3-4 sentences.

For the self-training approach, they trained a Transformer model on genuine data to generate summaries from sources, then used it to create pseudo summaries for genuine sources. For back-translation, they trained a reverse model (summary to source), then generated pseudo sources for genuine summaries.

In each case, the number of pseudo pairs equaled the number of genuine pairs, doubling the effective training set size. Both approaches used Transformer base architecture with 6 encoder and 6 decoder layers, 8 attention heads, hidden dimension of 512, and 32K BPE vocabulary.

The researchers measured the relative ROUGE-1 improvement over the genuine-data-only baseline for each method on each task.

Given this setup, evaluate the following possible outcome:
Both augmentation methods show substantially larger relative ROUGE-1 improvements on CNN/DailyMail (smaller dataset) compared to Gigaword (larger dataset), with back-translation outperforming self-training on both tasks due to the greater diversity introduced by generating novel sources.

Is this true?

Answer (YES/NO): NO